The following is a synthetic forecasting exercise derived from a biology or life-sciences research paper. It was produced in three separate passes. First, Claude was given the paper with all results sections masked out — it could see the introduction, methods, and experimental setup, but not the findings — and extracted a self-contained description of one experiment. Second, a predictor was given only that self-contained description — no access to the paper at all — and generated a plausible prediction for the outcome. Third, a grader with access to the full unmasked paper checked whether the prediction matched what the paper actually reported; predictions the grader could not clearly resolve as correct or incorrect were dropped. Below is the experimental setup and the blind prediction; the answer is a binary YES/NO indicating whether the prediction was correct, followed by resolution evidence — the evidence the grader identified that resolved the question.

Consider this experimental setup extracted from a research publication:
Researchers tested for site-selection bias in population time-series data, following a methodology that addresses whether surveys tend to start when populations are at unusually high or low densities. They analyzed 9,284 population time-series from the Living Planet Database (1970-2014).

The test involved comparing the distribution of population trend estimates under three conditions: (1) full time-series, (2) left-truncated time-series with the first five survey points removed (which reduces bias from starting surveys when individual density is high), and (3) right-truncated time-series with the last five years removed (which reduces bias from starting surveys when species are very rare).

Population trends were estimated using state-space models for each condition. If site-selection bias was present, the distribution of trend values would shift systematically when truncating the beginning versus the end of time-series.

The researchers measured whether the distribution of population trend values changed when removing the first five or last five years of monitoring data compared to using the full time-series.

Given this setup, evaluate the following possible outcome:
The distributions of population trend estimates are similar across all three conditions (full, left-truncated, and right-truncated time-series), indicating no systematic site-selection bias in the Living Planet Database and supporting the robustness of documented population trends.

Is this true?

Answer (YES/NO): YES